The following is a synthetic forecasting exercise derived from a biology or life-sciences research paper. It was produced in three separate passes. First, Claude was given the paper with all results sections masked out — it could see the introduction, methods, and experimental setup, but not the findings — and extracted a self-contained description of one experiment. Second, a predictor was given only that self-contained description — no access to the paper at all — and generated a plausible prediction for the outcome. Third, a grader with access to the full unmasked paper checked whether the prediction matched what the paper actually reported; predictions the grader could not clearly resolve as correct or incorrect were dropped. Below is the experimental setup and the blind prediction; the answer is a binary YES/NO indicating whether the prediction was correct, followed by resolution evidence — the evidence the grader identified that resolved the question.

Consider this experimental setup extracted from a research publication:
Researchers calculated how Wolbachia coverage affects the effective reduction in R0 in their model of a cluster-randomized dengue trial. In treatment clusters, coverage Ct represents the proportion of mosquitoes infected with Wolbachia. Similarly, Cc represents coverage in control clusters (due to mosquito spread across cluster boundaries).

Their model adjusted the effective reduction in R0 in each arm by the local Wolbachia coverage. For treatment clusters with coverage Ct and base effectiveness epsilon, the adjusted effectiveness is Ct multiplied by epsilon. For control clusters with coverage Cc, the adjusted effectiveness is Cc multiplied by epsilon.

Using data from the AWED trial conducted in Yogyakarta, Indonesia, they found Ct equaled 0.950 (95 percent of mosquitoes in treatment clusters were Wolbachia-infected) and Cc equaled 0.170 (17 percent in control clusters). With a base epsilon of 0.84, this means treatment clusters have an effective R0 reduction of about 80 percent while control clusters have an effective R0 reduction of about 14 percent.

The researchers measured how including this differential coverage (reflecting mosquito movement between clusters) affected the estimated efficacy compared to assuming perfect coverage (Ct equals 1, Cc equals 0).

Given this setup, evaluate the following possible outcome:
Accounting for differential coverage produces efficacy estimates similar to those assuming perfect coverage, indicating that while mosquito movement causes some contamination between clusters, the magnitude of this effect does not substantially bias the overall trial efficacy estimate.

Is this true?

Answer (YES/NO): YES